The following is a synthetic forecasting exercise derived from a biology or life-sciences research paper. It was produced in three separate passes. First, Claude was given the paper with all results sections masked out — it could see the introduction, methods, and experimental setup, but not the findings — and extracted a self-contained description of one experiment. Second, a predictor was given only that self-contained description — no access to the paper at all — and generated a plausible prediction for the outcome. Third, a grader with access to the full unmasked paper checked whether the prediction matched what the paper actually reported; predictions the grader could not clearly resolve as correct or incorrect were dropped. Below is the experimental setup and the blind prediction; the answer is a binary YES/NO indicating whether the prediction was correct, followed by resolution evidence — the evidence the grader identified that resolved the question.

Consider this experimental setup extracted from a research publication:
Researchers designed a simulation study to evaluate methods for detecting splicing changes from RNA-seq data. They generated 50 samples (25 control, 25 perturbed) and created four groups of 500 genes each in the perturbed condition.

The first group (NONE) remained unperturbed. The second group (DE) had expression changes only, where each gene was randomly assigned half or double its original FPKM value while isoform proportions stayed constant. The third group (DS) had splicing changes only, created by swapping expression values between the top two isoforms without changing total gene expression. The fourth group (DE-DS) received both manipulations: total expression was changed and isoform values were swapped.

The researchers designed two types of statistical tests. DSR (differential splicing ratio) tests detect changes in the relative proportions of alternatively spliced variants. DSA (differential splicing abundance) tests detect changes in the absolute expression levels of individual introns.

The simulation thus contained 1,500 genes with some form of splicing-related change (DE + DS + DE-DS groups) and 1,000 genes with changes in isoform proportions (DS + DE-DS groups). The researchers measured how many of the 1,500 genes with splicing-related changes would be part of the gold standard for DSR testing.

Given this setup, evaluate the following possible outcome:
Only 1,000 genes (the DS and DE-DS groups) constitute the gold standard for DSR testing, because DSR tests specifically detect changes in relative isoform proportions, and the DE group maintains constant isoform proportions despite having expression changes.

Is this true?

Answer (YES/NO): YES